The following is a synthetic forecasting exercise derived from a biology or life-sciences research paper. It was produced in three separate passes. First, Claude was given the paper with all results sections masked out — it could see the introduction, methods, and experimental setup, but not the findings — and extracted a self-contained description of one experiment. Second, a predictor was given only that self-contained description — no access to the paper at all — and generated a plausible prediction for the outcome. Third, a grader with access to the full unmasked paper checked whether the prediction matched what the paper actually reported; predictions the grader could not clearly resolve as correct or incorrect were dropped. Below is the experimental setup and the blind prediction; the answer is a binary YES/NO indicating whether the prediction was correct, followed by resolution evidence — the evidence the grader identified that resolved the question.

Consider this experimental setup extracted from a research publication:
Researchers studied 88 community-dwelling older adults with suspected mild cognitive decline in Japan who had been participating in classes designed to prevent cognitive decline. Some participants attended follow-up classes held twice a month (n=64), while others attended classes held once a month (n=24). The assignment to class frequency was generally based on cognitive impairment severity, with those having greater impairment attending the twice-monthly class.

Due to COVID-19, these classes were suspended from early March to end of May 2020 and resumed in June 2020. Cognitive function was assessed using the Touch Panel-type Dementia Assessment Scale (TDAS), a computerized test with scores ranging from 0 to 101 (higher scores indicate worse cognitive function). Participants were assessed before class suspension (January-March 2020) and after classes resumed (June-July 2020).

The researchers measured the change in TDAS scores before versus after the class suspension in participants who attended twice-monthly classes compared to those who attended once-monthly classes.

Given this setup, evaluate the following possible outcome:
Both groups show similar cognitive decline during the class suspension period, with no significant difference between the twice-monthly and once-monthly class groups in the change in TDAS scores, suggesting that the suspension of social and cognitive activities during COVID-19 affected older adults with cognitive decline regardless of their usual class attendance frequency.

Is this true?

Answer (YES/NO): NO